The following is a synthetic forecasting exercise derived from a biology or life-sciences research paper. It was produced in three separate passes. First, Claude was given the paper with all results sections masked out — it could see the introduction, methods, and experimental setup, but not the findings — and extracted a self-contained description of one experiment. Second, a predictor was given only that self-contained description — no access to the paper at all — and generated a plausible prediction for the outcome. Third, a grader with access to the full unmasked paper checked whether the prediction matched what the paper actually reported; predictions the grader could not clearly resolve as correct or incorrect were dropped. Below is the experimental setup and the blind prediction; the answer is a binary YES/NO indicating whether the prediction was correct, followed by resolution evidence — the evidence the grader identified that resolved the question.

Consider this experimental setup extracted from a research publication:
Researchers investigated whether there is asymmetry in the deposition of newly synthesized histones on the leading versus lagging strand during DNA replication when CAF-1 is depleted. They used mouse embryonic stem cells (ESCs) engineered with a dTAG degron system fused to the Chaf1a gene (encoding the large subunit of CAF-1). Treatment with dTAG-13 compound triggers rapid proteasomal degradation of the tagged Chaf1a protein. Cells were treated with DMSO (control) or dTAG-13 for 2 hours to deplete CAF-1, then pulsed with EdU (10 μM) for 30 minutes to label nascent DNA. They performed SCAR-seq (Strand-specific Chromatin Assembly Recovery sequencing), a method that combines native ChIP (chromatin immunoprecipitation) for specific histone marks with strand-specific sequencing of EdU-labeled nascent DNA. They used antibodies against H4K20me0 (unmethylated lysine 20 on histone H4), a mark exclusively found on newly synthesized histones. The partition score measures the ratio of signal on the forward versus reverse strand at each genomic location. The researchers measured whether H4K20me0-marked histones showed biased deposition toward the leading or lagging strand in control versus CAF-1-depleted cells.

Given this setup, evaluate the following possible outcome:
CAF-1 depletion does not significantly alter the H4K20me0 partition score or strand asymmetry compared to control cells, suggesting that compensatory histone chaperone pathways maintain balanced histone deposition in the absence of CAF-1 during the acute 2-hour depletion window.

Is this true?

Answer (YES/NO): YES